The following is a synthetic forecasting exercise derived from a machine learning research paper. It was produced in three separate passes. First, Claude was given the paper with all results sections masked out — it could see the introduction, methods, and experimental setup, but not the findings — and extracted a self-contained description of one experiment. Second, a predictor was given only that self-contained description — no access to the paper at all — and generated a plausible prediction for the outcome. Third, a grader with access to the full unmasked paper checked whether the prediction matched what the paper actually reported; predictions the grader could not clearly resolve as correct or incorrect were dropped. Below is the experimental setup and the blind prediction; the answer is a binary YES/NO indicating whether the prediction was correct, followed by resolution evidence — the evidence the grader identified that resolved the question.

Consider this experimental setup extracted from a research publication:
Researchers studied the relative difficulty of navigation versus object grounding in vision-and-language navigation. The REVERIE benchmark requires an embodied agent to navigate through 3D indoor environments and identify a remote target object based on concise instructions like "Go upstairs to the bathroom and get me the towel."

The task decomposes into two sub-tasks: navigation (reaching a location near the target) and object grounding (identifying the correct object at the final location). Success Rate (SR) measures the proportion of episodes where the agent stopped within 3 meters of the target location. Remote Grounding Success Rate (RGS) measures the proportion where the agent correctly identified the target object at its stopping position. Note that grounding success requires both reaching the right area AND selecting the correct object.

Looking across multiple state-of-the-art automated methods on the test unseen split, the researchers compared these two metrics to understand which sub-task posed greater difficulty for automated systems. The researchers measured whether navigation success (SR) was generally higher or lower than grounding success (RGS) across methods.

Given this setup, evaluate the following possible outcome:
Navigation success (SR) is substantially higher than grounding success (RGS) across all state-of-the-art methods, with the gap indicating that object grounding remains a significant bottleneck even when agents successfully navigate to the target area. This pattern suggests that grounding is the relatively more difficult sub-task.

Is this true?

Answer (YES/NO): NO